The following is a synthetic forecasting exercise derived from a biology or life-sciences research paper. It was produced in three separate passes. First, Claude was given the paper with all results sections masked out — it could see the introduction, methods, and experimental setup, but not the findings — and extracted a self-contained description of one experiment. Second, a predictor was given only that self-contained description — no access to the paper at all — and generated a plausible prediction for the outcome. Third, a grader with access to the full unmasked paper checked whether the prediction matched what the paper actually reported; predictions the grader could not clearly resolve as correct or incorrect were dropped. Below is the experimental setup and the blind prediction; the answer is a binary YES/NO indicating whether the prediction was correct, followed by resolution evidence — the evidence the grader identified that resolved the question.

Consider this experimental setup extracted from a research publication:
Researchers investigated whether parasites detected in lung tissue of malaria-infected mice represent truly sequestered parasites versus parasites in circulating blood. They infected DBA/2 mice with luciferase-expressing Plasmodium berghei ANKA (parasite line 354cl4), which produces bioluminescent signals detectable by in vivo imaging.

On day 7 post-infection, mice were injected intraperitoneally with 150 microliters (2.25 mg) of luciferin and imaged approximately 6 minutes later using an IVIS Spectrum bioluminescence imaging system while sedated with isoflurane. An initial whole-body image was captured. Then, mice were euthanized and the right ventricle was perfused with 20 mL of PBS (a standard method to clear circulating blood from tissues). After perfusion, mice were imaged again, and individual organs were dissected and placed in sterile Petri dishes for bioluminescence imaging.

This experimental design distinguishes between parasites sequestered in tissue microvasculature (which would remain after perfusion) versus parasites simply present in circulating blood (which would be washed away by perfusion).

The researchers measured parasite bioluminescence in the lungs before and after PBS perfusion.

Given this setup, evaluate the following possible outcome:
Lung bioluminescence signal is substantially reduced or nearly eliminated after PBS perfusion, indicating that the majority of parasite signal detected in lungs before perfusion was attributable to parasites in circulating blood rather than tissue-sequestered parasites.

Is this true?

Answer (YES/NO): NO